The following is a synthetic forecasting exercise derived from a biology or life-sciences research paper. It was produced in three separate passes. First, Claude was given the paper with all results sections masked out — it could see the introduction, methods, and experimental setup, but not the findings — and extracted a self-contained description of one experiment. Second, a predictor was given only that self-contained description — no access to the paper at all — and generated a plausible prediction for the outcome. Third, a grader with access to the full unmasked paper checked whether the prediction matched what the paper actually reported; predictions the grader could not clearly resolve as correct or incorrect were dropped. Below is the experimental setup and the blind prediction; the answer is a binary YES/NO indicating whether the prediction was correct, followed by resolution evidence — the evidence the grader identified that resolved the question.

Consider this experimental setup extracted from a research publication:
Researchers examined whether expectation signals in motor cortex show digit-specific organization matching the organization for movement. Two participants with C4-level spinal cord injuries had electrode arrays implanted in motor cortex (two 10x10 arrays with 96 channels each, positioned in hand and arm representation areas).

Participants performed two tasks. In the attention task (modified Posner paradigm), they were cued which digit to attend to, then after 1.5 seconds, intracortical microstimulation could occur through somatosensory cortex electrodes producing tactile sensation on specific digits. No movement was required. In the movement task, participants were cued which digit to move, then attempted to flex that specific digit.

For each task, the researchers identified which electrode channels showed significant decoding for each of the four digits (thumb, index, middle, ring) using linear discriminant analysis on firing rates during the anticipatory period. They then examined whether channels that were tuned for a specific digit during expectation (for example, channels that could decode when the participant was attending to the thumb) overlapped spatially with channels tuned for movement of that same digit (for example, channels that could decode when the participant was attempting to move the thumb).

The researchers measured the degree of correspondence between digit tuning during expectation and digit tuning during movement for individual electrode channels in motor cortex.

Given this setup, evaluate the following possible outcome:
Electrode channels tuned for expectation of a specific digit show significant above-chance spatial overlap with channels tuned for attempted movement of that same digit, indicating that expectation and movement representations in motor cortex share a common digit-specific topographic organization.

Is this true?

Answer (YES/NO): YES